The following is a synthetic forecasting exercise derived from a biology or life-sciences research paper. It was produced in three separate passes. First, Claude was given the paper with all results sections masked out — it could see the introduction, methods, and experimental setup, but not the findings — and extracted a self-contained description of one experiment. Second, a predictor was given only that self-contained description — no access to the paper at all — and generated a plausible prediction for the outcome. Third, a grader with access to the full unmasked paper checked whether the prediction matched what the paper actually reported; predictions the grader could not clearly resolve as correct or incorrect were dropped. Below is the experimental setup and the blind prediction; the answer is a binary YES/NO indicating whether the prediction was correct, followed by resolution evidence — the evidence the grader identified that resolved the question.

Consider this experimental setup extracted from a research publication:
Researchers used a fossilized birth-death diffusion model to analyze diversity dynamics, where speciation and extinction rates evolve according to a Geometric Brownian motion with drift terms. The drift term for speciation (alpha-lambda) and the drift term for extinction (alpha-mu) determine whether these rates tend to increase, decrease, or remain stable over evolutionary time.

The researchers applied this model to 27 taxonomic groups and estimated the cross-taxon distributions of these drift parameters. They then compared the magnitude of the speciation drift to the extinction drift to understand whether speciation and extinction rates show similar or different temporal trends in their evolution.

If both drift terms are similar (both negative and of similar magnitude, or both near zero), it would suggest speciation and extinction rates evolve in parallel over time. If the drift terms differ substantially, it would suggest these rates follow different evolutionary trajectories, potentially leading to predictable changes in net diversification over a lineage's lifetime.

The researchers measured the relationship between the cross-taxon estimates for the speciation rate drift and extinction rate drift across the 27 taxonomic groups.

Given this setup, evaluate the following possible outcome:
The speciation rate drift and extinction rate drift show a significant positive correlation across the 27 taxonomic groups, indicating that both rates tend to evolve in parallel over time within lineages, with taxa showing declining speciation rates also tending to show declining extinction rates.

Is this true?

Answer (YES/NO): NO